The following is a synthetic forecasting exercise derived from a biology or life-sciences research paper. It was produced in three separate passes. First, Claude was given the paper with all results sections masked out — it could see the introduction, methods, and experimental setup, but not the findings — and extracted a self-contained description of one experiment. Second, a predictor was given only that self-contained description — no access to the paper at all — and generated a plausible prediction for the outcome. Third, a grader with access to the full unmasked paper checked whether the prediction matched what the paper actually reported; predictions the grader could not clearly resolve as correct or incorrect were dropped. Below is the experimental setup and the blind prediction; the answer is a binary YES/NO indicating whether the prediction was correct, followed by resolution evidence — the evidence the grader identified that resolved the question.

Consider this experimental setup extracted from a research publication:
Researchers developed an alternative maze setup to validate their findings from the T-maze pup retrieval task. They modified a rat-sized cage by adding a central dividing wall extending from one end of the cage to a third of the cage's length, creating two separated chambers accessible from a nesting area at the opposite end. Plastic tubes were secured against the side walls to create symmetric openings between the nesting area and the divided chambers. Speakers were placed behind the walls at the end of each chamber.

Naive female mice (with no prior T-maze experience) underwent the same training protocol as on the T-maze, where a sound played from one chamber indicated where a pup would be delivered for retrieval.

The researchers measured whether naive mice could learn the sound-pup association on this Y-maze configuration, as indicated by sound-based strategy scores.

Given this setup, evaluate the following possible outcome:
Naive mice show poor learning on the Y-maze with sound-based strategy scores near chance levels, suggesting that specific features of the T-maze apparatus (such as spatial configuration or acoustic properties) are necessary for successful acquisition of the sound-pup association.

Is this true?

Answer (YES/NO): NO